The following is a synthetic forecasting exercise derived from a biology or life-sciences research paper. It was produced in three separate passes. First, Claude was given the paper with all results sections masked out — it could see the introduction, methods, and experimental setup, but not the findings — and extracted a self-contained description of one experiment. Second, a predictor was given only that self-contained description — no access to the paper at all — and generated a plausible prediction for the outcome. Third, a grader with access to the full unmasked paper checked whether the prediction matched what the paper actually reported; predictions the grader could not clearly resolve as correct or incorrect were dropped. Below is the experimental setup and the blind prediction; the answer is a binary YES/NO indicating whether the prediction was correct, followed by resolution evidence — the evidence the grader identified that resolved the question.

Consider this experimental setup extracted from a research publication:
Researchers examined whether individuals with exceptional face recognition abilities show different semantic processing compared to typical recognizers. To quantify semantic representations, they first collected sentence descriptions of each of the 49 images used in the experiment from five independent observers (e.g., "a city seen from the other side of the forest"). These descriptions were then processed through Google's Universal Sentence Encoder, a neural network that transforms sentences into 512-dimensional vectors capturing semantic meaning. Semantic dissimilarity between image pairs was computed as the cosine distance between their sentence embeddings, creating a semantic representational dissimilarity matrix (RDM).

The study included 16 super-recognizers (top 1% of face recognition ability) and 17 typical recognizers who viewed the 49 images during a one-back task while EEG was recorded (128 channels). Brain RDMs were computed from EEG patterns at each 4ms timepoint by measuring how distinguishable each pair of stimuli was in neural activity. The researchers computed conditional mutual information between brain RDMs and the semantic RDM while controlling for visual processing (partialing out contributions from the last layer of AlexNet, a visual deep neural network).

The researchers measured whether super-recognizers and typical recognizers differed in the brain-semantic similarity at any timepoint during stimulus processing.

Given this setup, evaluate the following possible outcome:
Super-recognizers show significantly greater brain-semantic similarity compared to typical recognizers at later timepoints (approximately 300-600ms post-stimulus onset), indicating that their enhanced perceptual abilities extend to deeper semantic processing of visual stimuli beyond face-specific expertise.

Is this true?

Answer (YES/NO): NO